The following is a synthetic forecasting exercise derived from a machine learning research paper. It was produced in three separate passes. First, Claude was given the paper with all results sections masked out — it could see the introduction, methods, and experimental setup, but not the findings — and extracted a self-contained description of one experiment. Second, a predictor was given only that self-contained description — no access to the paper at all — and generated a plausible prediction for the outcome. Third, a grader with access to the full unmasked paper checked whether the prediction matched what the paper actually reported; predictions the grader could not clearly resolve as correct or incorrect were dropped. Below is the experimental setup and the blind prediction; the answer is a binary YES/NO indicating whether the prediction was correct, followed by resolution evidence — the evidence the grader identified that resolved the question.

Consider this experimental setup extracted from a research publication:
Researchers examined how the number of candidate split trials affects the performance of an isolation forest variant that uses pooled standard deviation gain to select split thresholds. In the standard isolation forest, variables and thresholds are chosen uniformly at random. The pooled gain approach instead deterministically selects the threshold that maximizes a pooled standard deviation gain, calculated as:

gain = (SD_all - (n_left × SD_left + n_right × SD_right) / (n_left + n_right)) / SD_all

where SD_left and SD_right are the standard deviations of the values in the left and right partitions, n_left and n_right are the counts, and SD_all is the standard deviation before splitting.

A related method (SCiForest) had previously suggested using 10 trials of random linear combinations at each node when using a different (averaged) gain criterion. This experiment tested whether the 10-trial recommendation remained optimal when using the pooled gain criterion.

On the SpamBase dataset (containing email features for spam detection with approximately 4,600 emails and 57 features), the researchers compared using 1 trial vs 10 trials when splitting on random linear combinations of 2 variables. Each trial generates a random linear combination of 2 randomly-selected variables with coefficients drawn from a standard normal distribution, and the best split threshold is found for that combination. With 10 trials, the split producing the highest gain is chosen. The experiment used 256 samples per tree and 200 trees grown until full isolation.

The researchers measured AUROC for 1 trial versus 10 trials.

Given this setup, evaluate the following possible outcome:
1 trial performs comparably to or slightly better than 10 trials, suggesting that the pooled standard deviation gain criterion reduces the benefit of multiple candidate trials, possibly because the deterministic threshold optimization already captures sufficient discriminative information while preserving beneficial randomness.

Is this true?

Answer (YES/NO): NO